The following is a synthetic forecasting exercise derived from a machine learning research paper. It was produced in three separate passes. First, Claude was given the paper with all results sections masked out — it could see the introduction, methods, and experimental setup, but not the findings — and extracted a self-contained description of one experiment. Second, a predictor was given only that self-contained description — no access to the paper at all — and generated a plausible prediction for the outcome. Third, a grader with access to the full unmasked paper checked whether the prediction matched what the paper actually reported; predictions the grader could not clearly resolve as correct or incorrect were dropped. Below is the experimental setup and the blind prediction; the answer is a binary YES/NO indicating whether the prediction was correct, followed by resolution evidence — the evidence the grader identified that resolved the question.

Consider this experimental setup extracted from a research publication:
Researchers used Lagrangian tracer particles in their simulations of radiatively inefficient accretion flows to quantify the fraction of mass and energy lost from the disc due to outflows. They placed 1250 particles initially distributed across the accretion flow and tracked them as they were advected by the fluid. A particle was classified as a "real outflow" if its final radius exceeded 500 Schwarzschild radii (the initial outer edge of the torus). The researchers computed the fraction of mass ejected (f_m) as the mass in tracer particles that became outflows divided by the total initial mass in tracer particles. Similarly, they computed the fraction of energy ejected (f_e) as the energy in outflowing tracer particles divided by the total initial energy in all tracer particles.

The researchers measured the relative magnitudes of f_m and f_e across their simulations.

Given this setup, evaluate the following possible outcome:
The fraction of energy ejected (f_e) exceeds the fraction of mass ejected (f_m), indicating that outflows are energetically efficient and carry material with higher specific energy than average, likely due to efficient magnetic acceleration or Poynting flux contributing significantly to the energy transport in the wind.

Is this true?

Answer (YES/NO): NO